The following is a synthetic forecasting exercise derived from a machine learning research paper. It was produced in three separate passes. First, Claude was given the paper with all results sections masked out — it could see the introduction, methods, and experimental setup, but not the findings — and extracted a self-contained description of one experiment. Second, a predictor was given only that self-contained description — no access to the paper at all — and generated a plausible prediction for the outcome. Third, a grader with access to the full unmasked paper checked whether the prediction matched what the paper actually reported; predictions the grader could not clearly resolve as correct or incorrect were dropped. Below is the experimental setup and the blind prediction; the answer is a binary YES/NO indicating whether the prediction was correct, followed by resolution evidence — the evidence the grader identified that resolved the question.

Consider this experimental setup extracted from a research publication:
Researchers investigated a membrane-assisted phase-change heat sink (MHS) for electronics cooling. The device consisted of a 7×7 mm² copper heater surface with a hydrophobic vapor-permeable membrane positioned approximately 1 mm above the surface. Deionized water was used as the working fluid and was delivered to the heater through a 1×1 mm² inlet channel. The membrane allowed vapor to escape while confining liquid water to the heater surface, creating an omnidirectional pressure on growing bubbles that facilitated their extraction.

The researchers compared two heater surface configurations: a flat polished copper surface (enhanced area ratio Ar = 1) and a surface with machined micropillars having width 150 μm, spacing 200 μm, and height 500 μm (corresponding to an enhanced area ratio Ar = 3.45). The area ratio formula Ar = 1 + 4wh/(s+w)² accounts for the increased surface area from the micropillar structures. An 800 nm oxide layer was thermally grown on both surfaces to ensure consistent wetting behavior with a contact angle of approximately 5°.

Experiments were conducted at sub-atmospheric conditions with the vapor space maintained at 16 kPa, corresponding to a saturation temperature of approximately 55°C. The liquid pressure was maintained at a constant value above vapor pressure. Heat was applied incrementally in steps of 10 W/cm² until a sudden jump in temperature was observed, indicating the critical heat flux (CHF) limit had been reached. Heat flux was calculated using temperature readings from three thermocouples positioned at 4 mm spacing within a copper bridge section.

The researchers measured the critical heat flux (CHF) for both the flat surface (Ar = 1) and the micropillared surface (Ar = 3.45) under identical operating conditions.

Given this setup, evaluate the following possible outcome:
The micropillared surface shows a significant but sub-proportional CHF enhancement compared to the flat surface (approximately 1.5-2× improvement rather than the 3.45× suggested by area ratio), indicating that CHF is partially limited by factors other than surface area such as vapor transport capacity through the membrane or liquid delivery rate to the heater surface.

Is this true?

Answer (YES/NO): NO